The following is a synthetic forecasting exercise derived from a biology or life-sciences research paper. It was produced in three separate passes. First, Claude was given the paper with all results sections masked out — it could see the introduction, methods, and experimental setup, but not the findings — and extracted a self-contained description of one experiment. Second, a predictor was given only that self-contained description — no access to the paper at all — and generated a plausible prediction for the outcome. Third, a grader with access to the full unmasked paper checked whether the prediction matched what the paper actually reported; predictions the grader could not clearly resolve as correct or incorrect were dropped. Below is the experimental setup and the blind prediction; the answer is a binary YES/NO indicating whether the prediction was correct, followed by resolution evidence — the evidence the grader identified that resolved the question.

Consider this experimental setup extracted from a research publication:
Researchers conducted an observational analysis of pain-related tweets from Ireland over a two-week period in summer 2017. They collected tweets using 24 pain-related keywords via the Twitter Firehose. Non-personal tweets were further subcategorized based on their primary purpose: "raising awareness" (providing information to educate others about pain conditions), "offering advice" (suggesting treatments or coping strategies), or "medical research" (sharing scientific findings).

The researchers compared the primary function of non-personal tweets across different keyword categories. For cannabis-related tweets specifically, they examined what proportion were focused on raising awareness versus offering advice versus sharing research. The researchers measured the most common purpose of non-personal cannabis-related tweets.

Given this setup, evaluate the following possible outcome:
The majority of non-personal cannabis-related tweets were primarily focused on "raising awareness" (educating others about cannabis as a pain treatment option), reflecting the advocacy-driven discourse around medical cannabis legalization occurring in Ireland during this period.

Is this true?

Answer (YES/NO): YES